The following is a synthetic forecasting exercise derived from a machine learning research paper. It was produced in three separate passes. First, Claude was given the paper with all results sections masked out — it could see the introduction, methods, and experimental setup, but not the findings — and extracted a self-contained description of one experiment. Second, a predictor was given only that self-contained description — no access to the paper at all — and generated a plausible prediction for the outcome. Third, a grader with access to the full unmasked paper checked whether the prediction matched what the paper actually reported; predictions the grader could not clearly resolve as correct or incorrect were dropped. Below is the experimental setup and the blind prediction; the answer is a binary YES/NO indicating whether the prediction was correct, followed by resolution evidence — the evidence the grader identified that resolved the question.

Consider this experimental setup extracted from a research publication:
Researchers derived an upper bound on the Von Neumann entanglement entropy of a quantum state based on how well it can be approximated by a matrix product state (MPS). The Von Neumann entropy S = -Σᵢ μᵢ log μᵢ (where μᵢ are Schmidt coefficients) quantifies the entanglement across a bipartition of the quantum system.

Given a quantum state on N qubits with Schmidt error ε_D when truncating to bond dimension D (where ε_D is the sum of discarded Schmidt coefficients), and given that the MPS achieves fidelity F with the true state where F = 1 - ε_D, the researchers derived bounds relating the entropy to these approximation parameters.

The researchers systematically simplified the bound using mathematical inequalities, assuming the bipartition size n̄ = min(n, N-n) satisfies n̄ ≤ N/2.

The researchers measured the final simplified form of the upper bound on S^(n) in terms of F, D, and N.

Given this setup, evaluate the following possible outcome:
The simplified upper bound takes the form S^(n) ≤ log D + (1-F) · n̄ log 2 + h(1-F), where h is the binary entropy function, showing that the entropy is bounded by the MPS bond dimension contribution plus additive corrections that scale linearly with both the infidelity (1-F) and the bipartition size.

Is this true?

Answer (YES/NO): NO